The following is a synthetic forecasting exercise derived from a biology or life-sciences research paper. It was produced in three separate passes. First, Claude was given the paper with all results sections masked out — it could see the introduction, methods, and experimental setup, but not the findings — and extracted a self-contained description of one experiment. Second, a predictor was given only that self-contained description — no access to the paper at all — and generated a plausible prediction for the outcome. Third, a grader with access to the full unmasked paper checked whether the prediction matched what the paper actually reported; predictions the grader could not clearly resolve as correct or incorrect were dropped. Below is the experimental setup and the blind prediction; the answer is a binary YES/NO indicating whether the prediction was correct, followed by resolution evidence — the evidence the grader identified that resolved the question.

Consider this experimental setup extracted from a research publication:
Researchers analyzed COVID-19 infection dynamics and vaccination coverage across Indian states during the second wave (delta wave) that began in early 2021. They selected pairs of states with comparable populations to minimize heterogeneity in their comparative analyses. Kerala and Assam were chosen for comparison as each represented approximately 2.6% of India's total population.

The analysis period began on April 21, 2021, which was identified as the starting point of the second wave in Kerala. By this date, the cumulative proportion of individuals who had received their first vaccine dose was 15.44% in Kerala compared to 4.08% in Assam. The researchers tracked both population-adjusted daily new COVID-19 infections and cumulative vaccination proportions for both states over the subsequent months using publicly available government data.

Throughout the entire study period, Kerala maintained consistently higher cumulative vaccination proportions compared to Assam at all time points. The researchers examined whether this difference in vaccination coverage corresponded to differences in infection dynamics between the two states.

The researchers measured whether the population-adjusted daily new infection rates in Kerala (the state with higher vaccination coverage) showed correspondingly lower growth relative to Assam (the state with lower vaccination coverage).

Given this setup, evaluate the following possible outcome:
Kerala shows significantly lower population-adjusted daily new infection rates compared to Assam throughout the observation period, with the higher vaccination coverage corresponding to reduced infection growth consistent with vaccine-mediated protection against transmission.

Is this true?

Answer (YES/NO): NO